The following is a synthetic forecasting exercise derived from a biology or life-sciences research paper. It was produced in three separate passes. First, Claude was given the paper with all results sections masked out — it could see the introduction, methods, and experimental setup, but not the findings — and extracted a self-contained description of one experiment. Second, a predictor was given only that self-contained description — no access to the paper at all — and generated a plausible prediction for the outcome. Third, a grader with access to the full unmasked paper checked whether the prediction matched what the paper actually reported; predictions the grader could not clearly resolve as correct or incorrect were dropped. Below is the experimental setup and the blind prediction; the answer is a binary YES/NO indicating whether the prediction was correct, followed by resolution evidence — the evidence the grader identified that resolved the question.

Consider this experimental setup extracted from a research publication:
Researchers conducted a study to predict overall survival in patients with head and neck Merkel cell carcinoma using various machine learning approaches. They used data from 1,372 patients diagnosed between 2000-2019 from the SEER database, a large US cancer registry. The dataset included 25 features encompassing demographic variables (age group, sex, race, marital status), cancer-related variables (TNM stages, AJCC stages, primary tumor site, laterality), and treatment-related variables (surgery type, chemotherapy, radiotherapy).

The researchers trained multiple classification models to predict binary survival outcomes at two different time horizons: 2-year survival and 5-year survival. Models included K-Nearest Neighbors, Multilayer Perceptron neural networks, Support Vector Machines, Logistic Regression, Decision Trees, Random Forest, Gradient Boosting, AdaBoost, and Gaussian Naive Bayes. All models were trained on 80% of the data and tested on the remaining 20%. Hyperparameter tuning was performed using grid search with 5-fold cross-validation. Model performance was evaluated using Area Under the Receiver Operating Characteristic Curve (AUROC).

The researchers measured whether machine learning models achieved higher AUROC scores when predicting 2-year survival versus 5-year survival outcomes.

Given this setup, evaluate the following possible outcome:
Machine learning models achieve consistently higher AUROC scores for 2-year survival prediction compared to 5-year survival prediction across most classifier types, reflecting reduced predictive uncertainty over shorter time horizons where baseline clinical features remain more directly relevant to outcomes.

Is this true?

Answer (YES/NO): YES